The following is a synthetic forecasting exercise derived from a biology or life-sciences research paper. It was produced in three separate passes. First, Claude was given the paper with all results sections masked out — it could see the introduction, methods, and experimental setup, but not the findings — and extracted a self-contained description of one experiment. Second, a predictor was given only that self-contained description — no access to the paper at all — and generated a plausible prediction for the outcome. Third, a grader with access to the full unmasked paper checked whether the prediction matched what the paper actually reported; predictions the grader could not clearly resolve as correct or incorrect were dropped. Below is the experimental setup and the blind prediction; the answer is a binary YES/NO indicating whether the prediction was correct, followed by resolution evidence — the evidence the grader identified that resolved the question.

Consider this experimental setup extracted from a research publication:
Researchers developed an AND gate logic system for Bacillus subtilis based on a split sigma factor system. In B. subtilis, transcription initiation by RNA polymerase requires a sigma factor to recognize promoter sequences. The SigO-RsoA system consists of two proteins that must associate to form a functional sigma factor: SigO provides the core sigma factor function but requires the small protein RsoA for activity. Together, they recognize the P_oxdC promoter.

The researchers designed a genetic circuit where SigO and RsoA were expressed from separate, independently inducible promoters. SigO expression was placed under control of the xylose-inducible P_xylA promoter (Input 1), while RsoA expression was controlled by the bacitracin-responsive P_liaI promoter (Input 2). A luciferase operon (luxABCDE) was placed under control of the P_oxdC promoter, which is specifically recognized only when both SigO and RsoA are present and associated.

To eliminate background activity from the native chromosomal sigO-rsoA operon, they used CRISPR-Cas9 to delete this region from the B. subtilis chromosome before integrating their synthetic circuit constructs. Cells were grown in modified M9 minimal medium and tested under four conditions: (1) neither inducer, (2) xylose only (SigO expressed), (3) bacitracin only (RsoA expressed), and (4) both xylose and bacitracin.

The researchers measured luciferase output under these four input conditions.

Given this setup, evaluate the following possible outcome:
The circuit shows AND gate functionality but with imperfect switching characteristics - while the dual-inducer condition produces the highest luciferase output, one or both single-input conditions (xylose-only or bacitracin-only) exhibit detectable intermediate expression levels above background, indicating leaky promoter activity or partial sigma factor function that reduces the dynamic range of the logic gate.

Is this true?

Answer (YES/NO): YES